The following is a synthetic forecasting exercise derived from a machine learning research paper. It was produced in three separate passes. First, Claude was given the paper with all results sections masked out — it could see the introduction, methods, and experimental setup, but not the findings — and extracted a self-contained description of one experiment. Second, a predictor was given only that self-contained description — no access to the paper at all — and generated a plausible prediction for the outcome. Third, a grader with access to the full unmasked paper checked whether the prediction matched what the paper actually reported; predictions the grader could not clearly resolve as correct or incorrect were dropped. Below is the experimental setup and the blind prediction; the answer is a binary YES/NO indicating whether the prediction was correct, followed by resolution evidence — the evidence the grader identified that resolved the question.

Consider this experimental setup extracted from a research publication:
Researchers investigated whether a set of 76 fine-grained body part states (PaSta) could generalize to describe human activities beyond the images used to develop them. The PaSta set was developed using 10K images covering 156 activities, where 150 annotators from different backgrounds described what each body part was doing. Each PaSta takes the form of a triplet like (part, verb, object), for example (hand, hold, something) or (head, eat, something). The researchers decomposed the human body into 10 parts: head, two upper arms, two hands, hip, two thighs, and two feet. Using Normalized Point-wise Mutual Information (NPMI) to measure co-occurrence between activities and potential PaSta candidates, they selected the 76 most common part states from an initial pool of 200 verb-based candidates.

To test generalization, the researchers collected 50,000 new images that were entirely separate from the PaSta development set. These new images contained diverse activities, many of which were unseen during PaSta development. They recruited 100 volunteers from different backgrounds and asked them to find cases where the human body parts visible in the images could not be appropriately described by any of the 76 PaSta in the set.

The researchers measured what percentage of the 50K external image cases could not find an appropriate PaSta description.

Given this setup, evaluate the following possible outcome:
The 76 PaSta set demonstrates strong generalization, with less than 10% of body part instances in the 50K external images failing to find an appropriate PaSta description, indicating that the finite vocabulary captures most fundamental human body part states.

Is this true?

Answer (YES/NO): YES